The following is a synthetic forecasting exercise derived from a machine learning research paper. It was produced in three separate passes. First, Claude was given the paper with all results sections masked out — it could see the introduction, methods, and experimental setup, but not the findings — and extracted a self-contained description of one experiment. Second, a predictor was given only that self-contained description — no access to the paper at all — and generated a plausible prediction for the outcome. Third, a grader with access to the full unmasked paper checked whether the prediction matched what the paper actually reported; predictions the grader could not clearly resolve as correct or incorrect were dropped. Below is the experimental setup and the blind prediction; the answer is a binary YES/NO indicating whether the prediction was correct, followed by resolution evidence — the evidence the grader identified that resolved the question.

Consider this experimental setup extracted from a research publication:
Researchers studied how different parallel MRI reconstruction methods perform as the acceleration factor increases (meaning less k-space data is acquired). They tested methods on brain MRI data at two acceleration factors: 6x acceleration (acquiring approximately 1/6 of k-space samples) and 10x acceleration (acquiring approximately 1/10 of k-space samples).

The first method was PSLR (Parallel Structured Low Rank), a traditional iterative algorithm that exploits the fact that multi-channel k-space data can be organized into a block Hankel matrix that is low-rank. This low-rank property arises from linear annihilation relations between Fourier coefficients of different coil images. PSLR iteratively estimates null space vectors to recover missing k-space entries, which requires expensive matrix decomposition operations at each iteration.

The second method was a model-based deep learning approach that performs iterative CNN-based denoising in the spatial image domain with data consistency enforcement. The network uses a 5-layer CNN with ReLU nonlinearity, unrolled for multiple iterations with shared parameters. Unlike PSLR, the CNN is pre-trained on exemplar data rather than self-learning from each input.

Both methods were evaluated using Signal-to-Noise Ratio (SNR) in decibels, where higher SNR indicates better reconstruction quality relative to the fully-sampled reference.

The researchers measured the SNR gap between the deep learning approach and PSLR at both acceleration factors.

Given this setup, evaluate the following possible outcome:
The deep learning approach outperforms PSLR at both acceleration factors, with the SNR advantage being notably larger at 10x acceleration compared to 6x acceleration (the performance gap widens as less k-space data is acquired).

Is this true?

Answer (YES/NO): YES